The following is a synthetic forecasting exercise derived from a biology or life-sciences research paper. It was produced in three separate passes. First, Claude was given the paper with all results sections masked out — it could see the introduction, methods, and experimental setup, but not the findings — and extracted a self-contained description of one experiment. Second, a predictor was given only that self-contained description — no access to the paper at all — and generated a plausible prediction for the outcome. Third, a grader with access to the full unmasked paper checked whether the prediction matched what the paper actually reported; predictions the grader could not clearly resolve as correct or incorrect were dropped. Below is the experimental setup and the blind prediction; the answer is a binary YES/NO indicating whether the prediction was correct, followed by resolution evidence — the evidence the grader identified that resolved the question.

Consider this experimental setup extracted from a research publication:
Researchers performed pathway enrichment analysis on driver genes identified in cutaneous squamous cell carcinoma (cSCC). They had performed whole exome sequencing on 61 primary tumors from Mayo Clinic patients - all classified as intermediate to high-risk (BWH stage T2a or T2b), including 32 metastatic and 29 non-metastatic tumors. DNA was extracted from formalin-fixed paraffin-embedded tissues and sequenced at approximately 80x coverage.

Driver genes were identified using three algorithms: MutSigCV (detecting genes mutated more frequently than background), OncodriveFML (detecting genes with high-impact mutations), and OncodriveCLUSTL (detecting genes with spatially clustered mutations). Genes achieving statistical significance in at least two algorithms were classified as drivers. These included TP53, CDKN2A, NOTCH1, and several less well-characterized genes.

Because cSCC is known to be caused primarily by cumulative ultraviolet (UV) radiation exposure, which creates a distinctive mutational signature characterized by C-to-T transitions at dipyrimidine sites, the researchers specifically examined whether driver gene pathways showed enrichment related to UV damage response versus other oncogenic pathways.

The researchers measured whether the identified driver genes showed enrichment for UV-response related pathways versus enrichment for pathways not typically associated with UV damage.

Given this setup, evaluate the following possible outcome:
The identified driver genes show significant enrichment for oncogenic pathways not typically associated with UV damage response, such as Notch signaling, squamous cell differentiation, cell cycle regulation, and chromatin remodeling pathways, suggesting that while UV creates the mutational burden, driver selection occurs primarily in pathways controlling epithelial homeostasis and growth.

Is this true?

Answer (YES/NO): NO